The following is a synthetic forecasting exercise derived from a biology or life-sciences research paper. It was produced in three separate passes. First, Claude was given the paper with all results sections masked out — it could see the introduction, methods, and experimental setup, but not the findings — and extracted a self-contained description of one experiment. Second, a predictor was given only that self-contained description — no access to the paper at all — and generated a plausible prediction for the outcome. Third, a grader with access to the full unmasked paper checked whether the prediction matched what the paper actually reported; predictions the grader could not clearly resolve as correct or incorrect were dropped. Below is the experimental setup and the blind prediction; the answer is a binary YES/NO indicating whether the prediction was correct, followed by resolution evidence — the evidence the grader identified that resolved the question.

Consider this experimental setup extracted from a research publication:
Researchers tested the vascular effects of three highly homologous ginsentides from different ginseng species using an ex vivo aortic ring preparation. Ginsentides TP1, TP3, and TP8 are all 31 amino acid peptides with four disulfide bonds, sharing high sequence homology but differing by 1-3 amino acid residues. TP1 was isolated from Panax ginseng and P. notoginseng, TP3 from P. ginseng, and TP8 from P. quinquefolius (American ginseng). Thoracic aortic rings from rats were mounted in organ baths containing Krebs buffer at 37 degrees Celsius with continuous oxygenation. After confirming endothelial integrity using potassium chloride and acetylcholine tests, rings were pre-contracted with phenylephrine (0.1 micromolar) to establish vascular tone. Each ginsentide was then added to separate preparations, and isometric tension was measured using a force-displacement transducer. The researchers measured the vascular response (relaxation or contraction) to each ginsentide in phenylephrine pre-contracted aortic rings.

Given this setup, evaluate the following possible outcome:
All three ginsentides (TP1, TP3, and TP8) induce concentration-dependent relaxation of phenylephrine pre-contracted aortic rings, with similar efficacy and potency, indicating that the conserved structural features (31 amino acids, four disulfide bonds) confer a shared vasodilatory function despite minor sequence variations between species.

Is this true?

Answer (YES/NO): YES